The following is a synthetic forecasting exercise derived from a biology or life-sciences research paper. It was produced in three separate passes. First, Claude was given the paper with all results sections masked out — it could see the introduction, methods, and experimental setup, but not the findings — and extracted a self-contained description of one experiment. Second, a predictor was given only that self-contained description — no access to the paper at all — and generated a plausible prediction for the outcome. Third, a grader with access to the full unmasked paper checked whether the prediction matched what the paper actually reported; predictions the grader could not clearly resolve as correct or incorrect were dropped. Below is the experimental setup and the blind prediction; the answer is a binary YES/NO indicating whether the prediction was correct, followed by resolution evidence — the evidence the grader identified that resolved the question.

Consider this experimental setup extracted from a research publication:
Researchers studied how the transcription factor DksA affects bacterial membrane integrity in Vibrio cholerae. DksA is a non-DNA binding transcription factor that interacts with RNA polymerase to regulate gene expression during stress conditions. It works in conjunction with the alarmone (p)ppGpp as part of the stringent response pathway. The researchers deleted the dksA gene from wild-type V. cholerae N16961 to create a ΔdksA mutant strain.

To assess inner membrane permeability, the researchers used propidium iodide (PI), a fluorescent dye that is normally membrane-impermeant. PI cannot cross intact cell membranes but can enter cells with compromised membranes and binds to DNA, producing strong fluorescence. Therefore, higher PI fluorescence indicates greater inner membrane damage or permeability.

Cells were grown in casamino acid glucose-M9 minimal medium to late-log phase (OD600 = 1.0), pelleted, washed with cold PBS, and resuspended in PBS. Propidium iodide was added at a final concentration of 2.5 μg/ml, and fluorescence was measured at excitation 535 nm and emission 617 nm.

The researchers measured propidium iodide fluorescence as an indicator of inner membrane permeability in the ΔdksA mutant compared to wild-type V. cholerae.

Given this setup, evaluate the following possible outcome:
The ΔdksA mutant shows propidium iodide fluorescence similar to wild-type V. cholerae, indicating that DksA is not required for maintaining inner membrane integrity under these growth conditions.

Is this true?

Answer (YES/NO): NO